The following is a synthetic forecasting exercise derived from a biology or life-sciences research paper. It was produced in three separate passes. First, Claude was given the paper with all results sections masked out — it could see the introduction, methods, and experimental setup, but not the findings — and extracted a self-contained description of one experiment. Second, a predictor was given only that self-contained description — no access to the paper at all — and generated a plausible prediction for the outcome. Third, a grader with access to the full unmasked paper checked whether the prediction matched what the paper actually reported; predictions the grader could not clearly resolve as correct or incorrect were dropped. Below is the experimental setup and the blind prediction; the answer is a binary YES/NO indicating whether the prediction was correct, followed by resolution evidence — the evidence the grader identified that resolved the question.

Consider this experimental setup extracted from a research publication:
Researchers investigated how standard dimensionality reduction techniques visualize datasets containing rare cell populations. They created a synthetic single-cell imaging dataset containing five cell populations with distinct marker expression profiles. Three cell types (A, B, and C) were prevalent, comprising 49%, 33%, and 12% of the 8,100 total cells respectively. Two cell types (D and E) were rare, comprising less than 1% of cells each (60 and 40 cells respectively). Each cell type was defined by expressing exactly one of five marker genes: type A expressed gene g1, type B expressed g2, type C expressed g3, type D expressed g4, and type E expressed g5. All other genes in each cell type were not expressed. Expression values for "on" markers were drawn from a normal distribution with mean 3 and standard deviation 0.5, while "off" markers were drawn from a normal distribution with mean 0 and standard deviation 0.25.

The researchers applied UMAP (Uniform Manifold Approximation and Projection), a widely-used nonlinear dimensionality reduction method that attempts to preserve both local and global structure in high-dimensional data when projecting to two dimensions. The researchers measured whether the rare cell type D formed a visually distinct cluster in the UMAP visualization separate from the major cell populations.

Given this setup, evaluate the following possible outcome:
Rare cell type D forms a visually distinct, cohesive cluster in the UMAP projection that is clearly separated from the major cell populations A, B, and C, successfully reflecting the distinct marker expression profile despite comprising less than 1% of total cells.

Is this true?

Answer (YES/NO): NO